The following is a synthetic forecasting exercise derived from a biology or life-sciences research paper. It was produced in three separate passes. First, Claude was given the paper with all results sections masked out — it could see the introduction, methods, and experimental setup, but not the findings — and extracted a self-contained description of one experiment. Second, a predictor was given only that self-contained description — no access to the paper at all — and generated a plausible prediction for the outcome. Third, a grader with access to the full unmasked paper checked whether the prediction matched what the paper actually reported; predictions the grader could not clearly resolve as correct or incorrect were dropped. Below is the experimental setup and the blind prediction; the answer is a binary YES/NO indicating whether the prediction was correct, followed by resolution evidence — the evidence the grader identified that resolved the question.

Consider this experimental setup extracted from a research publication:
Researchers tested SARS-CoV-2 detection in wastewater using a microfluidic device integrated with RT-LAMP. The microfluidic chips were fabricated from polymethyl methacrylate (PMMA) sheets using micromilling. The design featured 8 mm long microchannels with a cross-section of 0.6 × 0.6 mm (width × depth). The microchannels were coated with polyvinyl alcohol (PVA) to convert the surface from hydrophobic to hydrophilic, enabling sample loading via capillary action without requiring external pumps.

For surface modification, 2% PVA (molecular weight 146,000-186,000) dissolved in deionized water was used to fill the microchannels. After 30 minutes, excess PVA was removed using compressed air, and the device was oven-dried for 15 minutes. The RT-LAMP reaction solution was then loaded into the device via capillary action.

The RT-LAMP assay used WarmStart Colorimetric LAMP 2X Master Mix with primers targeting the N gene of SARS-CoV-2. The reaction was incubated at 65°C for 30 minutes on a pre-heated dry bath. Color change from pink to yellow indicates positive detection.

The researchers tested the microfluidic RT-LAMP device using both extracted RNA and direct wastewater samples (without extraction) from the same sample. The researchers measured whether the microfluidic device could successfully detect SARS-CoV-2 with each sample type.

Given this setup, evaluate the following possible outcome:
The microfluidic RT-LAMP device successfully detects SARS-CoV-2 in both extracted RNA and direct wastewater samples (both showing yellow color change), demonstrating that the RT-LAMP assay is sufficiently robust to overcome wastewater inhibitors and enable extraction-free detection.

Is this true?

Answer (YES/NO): NO